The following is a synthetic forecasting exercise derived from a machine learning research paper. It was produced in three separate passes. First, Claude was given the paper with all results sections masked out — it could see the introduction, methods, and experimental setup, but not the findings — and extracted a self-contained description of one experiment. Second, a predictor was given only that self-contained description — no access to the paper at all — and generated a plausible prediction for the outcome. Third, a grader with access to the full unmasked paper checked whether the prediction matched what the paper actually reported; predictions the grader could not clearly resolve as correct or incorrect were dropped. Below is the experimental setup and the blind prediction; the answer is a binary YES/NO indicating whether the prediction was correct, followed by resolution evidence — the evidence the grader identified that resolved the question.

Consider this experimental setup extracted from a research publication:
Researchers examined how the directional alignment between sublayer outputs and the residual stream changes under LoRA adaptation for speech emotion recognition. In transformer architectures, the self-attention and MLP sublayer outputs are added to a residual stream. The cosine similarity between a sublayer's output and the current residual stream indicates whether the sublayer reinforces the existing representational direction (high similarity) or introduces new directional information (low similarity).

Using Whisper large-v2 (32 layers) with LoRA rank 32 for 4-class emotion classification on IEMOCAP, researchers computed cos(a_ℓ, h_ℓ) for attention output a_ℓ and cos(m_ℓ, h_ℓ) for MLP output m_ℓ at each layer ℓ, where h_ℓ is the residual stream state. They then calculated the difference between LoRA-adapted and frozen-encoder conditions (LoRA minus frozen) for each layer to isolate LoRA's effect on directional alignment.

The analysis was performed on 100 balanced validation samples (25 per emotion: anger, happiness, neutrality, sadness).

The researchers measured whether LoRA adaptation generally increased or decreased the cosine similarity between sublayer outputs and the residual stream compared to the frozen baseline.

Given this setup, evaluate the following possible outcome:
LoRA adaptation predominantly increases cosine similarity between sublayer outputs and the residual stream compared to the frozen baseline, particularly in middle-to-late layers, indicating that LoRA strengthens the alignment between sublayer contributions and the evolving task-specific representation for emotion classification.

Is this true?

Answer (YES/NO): NO